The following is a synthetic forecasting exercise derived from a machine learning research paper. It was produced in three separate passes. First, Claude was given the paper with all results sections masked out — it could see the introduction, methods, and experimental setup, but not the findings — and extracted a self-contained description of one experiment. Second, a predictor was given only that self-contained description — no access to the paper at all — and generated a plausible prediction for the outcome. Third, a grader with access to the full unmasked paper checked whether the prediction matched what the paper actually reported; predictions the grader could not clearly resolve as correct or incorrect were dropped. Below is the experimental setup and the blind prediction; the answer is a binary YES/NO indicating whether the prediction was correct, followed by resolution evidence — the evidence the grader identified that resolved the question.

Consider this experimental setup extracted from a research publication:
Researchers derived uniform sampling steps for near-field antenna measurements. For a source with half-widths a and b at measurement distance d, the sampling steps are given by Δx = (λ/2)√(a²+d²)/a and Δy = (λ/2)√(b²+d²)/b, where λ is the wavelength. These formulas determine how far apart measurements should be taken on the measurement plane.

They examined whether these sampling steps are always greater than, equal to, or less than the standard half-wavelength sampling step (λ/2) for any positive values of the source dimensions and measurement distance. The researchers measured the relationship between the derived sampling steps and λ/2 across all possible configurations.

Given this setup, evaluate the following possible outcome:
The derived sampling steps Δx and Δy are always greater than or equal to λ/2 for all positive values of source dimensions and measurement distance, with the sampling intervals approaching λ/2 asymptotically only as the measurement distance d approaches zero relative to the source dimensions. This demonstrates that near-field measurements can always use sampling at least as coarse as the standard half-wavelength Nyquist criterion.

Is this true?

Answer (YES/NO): YES